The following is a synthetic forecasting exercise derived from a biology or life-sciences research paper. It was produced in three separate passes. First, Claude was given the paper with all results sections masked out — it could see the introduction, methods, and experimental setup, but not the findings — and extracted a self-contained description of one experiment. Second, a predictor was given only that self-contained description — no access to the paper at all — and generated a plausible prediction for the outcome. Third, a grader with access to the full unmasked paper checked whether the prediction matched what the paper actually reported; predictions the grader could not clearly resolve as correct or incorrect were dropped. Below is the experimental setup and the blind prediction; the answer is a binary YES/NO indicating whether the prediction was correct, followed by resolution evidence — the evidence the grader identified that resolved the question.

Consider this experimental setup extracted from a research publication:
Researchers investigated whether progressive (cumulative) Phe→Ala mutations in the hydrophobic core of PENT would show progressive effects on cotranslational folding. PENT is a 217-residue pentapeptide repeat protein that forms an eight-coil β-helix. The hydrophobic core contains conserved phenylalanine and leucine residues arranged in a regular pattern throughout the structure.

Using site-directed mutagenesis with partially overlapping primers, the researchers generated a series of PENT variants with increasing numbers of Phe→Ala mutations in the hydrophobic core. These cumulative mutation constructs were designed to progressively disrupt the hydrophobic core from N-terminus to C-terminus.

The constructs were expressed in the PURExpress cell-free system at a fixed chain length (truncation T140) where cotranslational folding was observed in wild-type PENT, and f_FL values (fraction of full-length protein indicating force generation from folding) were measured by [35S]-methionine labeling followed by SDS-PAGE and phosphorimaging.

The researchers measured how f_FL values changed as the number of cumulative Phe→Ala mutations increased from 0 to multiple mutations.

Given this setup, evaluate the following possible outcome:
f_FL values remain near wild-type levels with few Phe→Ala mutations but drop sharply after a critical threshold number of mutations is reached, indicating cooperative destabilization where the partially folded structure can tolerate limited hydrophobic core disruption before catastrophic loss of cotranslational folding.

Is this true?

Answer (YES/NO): NO